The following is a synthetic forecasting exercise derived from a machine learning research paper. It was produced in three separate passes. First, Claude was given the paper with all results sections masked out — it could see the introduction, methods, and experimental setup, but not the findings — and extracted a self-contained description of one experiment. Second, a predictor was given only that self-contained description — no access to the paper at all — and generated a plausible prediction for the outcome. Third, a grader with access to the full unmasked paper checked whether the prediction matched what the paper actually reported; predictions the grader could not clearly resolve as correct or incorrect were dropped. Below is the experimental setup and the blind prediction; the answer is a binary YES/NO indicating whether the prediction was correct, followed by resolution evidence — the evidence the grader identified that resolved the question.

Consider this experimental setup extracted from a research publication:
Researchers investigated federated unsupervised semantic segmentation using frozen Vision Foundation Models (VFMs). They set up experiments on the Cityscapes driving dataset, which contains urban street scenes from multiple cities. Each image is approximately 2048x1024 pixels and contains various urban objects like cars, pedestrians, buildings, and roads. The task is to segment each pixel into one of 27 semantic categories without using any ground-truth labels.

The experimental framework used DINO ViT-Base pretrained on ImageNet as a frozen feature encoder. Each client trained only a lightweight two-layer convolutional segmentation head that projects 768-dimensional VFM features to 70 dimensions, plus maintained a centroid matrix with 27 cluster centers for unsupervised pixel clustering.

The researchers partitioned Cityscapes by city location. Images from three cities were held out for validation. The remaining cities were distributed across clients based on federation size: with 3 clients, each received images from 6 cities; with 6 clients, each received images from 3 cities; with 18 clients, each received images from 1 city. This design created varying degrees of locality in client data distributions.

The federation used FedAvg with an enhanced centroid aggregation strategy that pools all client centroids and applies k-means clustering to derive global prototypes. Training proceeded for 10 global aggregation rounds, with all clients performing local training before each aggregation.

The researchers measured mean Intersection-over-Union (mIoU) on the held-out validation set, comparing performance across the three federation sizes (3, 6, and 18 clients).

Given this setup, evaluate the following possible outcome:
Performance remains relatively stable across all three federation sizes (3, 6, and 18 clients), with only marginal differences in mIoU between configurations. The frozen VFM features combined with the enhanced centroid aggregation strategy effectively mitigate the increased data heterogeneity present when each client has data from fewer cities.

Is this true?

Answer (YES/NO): YES